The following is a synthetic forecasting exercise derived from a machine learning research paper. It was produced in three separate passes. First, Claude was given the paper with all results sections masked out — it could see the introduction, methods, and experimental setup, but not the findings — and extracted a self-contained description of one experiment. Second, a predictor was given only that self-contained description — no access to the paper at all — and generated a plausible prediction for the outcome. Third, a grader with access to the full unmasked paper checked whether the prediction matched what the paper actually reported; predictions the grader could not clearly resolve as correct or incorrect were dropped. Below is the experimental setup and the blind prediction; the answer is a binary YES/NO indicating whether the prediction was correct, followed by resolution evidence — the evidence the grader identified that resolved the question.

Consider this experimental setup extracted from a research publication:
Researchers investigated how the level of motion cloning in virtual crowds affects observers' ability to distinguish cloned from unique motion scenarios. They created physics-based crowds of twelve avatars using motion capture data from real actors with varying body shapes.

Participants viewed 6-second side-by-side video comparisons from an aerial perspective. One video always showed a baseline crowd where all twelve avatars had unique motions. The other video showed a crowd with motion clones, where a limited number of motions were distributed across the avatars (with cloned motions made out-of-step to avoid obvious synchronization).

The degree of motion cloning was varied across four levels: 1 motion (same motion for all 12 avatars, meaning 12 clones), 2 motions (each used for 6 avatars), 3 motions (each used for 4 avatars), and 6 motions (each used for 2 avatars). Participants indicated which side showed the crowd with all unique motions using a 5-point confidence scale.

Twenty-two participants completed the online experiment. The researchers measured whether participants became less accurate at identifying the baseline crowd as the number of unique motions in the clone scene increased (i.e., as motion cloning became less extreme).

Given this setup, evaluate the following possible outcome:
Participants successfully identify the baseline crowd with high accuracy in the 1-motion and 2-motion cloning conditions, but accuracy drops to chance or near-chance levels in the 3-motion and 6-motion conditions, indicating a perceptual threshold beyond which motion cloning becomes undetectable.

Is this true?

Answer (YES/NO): NO